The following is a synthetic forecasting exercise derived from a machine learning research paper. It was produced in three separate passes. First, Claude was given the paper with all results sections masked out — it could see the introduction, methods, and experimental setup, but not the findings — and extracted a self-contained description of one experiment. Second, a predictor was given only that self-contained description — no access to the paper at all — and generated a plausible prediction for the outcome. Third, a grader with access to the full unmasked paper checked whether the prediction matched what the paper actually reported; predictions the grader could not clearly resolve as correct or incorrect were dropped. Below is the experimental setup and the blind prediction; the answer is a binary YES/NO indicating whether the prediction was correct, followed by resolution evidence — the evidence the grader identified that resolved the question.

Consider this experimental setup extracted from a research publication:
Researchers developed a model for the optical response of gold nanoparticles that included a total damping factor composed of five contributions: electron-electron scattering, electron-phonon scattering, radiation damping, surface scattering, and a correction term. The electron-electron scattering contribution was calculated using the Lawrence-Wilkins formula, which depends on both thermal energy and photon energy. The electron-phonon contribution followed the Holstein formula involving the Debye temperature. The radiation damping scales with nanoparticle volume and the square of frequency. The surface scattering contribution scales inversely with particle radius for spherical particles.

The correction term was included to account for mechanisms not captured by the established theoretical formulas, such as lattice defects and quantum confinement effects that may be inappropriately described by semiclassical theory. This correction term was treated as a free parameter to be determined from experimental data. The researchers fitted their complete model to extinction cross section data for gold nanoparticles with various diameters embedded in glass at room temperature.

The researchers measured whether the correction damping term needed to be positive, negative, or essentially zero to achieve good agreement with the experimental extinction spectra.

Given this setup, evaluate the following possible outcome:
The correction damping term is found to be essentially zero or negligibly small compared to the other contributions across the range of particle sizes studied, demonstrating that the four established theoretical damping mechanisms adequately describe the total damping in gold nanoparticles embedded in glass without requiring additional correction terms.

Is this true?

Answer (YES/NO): NO